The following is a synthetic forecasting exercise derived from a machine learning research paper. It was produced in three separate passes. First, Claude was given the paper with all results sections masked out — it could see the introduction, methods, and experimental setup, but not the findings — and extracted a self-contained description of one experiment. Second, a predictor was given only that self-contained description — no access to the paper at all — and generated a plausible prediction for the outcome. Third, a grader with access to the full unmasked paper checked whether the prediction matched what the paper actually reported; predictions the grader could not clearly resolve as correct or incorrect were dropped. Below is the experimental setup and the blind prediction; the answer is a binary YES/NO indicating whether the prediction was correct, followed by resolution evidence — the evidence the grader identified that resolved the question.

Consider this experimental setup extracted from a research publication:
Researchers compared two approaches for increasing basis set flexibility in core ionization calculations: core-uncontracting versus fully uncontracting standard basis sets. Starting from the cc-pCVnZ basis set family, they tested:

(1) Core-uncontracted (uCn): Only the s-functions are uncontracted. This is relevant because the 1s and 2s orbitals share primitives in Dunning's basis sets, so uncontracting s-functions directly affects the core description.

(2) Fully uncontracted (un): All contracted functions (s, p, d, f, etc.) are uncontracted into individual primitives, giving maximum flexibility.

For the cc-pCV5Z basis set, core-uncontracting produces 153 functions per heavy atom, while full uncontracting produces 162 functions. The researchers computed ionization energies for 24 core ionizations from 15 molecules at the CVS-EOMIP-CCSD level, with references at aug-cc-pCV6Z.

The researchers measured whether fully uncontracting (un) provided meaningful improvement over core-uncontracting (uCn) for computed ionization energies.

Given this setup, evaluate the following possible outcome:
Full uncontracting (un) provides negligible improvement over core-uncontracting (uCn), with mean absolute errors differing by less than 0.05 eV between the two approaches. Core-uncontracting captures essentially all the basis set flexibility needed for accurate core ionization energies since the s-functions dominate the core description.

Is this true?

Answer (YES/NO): NO